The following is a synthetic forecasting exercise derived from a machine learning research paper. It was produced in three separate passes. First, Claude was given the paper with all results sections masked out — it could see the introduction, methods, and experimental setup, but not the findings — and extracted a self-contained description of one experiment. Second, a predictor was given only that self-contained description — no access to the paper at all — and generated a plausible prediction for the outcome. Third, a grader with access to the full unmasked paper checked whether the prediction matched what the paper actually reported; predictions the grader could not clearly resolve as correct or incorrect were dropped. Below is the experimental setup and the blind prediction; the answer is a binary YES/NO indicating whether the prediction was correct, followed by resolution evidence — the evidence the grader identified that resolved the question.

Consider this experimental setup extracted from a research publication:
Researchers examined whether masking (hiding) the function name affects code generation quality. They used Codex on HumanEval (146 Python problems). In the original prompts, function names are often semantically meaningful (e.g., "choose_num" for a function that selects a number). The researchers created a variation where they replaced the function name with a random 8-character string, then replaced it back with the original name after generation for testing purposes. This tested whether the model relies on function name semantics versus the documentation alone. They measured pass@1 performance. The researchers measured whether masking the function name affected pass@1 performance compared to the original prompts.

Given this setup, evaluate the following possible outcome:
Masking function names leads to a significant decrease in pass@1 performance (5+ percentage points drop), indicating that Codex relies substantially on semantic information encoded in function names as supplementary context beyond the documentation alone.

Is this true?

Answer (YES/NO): NO